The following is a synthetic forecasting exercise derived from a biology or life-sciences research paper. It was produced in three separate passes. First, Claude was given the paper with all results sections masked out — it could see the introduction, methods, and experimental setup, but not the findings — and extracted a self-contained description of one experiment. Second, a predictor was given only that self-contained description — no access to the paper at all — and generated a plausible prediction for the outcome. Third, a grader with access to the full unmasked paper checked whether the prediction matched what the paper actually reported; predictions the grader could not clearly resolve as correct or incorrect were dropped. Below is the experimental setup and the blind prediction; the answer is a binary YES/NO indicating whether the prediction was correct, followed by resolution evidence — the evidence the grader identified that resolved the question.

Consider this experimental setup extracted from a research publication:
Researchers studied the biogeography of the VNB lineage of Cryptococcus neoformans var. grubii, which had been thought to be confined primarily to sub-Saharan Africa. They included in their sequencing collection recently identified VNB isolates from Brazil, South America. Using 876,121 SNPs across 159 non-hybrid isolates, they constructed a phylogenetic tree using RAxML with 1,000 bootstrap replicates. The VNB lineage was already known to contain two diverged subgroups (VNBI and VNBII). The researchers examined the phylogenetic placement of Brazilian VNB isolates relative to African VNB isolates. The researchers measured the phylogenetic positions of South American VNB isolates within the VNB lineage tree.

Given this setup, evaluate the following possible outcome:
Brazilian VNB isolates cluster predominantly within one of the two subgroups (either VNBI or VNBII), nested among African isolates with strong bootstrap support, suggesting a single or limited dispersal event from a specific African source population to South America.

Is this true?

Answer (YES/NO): NO